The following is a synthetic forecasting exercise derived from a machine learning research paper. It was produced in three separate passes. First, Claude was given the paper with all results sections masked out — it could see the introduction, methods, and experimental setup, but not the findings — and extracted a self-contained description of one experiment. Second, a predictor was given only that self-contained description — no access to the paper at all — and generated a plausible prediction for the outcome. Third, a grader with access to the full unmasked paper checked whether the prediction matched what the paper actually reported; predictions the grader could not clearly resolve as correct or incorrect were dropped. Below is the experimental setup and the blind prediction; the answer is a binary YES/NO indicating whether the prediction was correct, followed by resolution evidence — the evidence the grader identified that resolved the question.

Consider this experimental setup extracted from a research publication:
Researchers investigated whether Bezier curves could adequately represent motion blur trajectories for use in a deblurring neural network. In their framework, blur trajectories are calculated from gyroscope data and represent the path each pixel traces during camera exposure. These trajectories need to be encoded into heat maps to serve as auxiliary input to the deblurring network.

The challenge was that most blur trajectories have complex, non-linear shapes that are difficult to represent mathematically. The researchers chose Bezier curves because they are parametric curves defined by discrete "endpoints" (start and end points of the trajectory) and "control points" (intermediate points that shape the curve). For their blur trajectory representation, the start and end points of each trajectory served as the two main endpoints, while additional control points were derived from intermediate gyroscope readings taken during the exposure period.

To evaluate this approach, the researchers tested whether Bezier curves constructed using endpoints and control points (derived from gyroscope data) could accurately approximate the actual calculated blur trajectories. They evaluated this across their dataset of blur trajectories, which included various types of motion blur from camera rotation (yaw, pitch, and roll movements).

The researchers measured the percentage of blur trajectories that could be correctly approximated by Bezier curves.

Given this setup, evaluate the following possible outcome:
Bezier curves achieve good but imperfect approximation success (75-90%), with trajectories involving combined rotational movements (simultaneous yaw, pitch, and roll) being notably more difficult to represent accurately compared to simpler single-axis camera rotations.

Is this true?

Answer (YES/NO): NO